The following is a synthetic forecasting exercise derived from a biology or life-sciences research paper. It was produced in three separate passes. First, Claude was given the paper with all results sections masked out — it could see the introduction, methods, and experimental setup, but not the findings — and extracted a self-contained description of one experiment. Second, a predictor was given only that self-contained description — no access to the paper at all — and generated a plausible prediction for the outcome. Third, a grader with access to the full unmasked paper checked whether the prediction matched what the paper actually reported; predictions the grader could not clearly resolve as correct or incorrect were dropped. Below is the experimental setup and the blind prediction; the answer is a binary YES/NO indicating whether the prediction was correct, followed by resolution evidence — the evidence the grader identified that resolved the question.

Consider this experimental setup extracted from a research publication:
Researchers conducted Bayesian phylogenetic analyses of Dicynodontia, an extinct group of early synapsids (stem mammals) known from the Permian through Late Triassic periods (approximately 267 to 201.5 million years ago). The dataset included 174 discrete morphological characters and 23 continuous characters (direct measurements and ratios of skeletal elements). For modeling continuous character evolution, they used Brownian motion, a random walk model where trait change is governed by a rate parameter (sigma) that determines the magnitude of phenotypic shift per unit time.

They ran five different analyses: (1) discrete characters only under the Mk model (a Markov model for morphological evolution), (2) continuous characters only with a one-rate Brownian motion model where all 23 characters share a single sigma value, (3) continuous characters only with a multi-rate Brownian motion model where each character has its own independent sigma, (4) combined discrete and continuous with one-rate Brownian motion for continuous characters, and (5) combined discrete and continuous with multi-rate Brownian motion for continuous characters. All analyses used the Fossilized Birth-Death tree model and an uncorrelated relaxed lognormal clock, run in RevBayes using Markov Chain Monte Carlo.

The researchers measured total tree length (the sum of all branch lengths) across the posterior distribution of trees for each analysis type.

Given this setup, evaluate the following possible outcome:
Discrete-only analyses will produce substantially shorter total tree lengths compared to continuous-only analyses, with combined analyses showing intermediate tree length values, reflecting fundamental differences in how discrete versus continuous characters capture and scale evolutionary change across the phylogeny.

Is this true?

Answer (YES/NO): YES